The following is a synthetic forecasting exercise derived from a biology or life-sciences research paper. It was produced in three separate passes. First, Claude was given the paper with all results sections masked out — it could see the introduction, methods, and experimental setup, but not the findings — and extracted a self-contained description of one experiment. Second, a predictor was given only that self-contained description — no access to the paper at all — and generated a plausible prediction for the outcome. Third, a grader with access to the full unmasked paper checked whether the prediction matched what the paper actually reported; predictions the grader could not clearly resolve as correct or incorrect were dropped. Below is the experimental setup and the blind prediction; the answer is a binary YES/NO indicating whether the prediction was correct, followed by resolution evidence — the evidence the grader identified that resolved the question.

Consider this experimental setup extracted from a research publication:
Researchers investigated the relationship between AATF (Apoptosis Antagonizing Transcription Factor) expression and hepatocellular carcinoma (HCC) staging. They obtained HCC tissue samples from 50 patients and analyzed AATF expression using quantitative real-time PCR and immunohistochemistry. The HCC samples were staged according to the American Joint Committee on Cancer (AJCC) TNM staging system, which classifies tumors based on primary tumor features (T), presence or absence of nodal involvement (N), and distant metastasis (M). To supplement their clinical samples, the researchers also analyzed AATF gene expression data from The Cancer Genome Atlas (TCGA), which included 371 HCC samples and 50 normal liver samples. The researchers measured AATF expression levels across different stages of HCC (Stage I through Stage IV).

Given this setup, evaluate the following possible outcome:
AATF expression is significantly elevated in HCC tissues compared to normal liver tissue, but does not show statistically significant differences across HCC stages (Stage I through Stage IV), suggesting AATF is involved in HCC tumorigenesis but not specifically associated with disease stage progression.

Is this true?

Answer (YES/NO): NO